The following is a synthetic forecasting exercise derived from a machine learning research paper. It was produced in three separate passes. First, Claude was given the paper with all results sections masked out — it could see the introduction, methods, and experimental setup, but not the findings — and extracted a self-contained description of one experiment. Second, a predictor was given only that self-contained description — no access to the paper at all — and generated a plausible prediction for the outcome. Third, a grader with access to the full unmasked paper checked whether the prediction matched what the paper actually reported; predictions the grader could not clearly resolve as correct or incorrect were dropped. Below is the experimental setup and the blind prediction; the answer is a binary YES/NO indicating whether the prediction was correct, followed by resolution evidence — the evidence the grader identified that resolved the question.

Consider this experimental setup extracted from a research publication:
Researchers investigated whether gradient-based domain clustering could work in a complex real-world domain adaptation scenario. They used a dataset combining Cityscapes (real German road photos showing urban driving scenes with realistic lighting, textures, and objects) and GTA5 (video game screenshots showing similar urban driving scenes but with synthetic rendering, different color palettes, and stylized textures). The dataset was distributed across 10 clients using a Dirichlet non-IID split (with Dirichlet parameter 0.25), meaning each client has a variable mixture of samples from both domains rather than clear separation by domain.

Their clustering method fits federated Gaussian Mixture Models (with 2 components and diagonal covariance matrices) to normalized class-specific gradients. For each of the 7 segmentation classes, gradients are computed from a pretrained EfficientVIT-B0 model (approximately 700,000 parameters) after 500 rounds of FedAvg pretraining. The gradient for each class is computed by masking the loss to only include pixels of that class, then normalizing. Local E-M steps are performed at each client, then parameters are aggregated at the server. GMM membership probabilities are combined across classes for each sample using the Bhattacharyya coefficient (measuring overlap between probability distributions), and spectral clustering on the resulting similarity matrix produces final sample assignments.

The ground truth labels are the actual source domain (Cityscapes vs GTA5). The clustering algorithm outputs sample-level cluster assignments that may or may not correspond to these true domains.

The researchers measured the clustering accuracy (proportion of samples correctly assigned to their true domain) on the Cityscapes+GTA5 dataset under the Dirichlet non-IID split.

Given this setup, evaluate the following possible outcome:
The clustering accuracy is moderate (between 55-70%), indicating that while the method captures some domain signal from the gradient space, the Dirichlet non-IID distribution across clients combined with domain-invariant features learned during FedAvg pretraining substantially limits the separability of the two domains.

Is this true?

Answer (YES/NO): NO